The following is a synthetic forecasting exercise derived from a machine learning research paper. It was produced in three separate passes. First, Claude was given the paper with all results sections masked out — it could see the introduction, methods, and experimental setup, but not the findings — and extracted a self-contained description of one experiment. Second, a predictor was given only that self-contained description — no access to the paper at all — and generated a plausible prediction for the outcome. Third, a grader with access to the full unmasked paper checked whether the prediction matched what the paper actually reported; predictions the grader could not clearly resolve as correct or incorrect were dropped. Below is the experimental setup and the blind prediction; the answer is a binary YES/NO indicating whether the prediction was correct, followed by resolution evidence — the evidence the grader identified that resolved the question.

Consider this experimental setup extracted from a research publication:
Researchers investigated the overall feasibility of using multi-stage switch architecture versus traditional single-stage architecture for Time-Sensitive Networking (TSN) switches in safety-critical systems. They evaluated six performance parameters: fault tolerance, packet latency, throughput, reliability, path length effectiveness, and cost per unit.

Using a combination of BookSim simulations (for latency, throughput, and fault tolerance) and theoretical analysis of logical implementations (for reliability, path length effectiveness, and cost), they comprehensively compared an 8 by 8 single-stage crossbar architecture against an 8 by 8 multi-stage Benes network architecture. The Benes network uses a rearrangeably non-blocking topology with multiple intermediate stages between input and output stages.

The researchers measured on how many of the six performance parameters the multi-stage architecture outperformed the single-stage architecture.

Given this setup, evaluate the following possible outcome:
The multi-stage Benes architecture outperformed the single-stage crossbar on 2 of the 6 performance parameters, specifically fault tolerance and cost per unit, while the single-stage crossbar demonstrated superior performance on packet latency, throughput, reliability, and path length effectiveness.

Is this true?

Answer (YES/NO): NO